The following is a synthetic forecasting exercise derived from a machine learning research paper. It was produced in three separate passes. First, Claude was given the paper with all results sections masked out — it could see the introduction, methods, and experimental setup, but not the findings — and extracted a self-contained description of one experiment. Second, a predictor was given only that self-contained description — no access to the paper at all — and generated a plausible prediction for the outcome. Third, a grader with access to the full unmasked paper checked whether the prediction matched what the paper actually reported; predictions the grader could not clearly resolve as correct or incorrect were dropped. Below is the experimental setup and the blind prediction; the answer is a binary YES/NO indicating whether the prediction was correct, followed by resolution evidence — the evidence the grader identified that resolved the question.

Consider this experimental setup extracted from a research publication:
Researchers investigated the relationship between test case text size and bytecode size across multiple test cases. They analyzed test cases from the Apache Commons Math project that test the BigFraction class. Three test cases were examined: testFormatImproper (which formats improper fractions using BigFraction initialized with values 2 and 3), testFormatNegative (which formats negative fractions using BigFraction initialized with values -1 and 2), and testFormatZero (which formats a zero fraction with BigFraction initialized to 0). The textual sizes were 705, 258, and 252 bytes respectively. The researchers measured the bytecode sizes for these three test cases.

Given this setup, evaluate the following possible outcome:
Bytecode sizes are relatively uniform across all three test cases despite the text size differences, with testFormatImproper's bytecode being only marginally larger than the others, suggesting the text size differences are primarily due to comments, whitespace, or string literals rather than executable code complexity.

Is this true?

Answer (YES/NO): YES